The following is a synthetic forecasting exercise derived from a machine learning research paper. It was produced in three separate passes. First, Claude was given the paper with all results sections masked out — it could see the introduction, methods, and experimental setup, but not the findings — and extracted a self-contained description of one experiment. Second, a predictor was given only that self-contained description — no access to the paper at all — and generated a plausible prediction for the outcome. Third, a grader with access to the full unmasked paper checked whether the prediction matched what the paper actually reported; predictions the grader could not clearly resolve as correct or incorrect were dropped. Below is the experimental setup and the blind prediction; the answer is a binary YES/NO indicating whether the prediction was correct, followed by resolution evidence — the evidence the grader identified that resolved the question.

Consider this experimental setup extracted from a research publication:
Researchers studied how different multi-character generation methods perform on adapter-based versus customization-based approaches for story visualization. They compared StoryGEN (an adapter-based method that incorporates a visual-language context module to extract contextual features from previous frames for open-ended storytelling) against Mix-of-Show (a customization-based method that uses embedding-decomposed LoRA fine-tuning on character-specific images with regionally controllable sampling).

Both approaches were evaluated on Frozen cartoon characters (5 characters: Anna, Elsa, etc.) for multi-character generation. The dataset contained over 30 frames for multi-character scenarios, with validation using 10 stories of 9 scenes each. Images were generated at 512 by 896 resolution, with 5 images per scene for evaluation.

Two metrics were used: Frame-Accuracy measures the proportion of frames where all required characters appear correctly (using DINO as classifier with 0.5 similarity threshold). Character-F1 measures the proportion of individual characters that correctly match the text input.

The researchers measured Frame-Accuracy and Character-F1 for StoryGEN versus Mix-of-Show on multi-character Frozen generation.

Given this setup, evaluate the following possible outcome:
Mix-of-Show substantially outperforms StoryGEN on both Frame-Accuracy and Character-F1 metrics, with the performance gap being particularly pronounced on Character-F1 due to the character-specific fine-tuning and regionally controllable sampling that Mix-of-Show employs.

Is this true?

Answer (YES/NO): YES